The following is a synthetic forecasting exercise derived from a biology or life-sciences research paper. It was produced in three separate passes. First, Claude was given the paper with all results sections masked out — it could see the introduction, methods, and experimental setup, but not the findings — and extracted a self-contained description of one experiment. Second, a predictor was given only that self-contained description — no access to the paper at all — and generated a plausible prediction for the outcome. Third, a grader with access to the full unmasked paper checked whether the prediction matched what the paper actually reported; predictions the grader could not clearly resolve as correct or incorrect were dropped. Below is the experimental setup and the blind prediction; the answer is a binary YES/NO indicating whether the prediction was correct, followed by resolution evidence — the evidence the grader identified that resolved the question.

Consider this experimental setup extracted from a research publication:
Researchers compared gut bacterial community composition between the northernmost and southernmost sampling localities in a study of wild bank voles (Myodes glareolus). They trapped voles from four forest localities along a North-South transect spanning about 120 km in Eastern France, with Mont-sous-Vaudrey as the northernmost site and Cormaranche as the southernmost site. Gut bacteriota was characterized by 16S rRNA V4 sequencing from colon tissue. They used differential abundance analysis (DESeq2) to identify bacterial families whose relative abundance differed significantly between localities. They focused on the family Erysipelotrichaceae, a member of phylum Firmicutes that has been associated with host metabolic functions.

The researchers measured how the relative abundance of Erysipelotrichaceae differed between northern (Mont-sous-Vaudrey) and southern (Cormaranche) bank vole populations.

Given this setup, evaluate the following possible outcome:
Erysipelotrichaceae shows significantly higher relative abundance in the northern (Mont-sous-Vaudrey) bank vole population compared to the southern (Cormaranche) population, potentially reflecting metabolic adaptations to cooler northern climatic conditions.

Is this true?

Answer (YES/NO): YES